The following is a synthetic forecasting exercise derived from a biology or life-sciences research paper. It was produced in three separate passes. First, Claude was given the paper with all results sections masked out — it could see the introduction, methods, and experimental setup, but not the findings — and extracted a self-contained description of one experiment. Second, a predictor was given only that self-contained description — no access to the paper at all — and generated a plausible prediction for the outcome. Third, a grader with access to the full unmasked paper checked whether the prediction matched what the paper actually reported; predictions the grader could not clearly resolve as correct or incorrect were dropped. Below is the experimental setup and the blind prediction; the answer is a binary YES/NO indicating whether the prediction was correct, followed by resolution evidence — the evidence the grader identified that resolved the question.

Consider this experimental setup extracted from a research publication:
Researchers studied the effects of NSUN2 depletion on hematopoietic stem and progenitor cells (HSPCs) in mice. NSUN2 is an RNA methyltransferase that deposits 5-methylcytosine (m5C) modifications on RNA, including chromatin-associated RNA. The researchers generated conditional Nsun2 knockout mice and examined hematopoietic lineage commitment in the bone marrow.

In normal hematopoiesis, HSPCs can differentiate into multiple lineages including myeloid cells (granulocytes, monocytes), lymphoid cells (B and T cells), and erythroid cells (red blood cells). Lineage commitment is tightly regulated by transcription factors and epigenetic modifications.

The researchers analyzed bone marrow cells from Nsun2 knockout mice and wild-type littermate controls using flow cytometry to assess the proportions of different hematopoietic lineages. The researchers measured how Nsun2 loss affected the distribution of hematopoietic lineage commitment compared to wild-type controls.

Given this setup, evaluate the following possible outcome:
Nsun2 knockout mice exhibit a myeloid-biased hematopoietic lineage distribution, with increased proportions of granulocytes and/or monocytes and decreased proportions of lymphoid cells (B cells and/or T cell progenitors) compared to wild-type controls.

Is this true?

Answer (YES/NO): NO